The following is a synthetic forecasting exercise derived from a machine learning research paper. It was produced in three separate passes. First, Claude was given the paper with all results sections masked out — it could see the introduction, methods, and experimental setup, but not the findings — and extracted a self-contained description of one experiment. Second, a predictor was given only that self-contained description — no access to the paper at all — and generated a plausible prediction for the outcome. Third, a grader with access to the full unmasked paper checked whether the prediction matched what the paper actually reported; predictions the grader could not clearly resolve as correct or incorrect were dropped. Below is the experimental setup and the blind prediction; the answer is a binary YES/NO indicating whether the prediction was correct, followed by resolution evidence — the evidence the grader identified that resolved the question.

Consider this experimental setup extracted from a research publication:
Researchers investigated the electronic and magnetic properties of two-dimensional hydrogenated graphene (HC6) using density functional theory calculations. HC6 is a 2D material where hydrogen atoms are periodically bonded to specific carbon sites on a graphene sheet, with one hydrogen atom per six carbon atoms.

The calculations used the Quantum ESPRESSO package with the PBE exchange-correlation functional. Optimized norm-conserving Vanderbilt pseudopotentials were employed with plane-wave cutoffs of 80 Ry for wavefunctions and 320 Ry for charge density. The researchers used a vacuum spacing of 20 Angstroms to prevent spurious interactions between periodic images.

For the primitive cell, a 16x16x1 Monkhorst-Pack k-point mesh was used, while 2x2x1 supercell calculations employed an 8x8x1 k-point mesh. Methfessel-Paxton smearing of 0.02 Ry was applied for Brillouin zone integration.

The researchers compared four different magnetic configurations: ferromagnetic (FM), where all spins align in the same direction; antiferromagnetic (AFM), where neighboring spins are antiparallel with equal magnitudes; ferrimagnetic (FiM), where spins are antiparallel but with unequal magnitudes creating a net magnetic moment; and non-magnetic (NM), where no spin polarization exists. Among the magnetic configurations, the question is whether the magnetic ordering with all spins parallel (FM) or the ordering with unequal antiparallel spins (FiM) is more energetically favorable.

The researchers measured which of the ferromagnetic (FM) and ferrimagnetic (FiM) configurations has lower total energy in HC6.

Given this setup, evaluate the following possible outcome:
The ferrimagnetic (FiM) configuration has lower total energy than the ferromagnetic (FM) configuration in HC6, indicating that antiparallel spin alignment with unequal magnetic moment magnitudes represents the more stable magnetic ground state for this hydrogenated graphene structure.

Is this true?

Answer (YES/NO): YES